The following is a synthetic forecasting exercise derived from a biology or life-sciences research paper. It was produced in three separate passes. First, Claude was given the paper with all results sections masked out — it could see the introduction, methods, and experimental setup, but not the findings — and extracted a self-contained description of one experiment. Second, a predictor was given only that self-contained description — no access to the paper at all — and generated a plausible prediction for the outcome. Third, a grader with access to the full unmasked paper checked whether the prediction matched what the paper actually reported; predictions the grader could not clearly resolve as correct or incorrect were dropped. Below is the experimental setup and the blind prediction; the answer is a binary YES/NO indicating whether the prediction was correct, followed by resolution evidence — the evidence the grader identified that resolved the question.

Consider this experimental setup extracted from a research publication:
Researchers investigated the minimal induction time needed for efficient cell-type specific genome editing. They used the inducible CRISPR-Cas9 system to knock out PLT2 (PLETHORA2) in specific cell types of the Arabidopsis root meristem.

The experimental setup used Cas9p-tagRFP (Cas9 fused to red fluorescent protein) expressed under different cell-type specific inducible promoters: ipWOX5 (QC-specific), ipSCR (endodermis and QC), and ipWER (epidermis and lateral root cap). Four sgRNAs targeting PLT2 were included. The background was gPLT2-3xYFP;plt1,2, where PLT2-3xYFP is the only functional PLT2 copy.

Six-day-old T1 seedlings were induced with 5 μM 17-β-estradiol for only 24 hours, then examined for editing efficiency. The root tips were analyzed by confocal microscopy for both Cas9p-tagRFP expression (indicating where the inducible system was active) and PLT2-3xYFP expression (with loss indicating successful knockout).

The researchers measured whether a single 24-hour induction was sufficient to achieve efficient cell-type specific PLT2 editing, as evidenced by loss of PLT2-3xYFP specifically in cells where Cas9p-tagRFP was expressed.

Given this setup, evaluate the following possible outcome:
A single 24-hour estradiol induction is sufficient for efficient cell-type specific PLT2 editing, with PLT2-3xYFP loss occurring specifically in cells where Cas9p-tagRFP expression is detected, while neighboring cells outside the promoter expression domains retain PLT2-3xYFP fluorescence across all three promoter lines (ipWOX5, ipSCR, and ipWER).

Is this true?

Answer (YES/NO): YES